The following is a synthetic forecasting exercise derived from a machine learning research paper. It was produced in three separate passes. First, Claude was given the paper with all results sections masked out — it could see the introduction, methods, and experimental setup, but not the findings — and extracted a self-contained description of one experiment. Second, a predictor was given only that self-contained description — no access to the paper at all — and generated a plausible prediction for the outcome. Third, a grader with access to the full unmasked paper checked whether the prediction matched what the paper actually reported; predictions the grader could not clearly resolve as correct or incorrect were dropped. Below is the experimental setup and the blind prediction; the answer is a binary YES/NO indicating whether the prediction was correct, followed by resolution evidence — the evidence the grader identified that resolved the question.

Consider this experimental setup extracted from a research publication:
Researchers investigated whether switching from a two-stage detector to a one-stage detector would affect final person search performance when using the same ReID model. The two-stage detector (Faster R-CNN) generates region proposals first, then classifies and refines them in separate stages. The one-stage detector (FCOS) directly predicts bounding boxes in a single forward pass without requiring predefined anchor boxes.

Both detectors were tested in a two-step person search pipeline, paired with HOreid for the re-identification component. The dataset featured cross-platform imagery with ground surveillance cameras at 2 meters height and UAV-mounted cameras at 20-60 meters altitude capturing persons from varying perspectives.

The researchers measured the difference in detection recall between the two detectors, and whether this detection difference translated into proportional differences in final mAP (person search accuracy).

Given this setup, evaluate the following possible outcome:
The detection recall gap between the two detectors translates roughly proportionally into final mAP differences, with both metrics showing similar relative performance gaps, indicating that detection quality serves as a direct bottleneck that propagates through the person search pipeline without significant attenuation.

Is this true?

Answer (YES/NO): NO